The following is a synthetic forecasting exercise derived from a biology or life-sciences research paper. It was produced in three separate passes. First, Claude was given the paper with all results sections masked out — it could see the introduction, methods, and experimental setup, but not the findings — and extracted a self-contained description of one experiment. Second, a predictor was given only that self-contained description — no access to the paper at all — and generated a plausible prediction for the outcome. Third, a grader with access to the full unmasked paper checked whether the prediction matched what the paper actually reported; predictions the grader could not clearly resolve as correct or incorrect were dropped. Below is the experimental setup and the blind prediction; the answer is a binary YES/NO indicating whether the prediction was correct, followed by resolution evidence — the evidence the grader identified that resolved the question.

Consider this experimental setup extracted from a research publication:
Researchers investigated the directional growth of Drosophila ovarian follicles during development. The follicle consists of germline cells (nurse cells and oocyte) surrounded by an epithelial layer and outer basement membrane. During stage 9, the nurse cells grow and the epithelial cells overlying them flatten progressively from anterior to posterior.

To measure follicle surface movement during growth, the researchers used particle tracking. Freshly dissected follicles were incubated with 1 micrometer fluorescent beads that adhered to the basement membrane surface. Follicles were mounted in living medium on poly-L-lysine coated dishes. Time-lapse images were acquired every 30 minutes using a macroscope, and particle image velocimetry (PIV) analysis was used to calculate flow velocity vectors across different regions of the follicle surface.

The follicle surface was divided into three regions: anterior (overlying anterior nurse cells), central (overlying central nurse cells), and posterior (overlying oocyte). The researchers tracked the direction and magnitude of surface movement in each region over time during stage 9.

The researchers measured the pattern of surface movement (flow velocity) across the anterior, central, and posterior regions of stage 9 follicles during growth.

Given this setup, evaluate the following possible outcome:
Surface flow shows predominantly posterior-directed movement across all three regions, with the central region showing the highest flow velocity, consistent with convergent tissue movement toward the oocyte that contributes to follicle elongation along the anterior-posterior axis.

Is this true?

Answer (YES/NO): NO